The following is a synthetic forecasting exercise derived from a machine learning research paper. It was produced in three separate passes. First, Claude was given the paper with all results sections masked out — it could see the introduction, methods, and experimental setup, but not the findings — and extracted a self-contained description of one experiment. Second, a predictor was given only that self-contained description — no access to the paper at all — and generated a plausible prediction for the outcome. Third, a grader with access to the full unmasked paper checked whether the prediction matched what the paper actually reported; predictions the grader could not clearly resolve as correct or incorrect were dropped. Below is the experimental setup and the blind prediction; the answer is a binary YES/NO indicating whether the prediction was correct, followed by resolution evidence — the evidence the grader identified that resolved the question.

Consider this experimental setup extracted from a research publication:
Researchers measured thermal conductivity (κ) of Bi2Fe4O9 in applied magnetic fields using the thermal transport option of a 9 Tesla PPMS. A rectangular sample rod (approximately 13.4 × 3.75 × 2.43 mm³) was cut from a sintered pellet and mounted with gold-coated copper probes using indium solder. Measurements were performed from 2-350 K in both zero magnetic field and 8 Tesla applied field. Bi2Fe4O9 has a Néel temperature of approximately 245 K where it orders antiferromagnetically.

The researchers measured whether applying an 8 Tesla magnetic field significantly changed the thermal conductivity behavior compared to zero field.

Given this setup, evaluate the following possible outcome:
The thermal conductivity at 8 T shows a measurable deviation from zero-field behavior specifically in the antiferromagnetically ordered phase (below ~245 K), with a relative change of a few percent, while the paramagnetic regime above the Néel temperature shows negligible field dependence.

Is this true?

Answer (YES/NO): NO